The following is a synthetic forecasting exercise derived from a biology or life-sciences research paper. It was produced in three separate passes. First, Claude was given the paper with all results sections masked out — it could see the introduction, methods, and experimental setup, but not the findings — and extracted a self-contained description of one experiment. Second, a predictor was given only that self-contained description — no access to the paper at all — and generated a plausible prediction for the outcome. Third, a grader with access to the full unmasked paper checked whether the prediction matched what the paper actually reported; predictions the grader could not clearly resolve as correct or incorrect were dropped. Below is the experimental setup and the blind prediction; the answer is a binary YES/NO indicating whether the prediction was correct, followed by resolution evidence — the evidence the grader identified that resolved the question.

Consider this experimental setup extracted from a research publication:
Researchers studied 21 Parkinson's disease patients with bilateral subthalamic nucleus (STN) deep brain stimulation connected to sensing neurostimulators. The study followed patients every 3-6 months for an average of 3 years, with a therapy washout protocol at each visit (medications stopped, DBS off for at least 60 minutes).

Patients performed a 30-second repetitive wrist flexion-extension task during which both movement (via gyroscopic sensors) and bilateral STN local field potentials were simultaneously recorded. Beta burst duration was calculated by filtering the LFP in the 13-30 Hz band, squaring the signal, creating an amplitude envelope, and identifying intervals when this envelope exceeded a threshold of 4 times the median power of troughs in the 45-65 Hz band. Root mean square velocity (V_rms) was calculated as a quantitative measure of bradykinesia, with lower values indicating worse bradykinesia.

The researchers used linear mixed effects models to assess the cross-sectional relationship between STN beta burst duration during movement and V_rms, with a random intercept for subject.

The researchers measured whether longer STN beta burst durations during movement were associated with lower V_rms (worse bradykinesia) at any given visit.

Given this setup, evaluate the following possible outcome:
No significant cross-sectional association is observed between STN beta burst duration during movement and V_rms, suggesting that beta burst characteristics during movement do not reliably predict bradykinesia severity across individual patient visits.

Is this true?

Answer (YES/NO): YES